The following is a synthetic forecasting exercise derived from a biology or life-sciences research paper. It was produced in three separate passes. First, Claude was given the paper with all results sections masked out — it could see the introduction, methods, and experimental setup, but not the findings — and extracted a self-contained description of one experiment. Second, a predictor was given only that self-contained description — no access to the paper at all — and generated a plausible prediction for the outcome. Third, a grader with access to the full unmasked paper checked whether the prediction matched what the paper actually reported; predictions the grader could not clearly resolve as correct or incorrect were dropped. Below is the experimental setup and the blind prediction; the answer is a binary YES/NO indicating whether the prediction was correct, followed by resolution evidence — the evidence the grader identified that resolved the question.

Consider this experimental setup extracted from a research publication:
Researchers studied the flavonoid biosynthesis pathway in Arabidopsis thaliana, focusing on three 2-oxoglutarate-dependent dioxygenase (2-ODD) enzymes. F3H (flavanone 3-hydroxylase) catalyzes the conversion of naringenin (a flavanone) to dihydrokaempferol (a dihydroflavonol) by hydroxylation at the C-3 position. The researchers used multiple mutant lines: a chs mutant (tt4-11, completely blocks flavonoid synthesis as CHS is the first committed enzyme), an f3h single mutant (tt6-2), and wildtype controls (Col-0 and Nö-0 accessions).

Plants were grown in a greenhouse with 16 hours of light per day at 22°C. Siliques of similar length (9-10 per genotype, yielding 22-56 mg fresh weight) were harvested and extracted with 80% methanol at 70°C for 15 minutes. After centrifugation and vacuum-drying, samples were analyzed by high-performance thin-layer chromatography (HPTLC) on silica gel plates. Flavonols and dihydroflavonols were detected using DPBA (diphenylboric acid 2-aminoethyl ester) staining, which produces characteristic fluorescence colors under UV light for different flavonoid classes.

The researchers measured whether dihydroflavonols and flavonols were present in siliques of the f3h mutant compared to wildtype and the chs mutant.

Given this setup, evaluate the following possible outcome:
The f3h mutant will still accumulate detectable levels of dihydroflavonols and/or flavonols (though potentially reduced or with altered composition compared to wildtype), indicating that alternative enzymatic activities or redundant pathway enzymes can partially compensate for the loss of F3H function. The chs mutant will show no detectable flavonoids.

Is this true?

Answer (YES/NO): YES